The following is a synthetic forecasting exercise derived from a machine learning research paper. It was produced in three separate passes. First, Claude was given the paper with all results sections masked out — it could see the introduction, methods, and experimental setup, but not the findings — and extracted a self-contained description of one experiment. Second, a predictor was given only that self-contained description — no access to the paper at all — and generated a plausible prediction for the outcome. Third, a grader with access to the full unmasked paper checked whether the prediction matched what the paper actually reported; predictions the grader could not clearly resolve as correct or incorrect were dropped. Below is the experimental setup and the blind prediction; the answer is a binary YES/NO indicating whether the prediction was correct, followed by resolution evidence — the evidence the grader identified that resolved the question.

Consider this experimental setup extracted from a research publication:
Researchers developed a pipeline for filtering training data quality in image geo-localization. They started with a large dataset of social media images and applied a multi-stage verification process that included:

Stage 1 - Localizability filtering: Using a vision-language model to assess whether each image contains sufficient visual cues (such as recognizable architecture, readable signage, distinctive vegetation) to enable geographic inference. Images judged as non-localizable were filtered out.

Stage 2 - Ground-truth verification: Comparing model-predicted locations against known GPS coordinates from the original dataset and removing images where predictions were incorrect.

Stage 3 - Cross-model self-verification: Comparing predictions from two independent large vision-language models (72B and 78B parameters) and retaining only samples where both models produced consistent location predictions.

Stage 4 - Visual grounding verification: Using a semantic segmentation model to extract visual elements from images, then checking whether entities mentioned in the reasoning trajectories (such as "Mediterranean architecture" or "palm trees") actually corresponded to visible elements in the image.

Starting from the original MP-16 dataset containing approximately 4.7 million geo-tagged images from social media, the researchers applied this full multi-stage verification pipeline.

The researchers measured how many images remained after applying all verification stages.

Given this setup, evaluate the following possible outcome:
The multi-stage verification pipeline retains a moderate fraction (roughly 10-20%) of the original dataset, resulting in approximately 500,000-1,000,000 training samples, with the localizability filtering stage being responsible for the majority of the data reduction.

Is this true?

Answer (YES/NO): NO